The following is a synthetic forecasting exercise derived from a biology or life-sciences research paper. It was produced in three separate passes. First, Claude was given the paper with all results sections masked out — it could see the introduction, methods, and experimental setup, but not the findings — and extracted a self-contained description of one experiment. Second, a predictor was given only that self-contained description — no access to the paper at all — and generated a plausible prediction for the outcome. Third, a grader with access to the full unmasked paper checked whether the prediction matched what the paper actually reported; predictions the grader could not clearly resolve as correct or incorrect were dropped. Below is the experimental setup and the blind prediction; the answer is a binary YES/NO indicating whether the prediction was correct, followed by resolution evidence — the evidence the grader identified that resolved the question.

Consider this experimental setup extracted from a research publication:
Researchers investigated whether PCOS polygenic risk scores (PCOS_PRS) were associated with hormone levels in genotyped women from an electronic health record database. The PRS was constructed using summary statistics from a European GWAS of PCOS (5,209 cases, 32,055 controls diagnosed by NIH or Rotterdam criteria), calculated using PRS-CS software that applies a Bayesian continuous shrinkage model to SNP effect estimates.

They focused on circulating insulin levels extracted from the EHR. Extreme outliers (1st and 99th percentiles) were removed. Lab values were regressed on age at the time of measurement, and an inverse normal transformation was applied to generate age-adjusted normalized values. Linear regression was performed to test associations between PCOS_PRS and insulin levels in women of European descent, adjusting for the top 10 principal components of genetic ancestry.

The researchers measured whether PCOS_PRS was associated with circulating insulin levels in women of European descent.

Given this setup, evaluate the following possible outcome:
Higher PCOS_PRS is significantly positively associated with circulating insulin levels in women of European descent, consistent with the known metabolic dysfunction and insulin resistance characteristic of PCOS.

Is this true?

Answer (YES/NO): NO